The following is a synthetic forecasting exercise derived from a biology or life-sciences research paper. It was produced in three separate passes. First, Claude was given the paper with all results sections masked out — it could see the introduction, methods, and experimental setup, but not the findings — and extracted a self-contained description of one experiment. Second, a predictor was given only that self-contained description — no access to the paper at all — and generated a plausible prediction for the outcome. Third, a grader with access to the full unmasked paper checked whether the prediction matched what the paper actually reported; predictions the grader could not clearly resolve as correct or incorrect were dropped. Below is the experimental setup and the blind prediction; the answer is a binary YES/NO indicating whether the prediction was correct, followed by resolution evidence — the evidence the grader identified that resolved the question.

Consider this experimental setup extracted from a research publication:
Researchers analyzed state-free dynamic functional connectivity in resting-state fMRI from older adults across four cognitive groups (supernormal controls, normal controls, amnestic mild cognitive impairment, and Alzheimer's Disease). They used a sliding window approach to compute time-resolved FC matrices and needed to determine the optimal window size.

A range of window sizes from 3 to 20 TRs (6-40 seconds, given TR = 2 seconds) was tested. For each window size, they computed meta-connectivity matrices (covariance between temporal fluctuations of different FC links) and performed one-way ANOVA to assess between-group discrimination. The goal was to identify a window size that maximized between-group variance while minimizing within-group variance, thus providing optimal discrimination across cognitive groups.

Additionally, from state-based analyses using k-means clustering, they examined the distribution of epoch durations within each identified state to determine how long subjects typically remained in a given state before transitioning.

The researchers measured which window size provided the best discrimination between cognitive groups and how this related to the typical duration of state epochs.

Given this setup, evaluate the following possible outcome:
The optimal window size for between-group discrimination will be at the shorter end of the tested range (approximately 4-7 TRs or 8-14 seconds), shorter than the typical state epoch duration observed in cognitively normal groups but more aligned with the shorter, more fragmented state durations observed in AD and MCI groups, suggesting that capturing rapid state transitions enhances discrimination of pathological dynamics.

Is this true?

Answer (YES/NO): NO